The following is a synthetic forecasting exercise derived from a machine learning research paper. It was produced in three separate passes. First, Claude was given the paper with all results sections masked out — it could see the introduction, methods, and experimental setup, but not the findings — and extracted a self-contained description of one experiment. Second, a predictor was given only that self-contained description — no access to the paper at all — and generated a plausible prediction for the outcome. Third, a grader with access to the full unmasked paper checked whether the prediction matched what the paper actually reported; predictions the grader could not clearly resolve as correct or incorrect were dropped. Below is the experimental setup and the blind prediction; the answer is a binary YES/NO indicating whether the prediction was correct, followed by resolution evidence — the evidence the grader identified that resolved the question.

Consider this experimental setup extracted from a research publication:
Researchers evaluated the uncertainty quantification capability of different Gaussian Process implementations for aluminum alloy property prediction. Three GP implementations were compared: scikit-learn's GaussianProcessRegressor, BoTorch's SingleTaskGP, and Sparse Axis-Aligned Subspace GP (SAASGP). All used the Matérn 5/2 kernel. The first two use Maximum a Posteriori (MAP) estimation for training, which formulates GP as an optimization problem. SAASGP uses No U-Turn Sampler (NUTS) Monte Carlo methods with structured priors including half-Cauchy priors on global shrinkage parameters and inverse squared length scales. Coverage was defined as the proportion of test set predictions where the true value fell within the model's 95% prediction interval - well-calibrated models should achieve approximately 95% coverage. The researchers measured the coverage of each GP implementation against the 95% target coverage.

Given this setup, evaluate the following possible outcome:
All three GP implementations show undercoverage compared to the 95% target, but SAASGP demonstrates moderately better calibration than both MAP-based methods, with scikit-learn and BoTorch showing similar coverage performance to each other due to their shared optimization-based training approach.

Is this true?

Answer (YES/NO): NO